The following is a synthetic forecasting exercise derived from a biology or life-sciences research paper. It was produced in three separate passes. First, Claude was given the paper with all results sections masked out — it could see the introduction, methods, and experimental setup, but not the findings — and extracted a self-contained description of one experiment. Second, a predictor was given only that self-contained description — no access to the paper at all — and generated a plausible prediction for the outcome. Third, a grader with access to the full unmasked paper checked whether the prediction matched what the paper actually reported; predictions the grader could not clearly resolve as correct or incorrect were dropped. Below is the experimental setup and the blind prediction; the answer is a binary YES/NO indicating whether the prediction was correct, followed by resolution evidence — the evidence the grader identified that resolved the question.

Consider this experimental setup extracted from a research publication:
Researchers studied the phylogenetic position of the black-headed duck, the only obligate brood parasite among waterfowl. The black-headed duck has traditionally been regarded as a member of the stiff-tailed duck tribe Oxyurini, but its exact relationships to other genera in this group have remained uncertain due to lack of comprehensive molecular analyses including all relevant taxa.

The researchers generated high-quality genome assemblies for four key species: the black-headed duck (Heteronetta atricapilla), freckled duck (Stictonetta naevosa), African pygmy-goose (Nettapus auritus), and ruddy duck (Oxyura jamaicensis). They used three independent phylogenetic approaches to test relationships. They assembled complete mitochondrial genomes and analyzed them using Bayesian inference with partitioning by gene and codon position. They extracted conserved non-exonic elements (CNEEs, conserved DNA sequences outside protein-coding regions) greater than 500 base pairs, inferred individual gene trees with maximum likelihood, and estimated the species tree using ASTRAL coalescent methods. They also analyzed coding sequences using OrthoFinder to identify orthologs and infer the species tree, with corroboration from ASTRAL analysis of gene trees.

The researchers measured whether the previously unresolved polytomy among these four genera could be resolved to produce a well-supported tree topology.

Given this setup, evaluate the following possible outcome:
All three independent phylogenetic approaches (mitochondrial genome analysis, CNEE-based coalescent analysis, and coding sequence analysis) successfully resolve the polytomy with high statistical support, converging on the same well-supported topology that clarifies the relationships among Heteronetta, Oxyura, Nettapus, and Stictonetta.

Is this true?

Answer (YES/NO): NO